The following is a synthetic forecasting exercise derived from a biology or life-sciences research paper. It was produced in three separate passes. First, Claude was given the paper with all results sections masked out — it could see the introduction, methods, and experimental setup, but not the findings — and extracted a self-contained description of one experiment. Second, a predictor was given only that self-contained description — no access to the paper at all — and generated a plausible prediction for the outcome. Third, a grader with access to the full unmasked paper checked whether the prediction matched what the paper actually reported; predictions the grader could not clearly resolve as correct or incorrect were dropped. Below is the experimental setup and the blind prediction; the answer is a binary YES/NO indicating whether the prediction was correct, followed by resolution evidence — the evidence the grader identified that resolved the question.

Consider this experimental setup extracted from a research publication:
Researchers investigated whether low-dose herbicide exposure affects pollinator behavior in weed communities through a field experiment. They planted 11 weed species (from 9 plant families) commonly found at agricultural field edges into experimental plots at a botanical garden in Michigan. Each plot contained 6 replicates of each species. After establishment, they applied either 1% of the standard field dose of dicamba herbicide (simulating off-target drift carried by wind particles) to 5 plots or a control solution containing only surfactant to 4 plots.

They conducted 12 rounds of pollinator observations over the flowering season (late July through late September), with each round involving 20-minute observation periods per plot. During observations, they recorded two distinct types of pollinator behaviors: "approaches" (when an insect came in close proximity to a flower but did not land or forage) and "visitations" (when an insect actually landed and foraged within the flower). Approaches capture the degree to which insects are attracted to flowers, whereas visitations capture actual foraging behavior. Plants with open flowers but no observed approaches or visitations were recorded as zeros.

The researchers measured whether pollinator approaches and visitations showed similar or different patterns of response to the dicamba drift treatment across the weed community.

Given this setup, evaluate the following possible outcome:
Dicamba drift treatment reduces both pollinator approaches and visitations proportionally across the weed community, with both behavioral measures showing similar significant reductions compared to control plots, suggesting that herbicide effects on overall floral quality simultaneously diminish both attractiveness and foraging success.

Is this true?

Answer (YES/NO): NO